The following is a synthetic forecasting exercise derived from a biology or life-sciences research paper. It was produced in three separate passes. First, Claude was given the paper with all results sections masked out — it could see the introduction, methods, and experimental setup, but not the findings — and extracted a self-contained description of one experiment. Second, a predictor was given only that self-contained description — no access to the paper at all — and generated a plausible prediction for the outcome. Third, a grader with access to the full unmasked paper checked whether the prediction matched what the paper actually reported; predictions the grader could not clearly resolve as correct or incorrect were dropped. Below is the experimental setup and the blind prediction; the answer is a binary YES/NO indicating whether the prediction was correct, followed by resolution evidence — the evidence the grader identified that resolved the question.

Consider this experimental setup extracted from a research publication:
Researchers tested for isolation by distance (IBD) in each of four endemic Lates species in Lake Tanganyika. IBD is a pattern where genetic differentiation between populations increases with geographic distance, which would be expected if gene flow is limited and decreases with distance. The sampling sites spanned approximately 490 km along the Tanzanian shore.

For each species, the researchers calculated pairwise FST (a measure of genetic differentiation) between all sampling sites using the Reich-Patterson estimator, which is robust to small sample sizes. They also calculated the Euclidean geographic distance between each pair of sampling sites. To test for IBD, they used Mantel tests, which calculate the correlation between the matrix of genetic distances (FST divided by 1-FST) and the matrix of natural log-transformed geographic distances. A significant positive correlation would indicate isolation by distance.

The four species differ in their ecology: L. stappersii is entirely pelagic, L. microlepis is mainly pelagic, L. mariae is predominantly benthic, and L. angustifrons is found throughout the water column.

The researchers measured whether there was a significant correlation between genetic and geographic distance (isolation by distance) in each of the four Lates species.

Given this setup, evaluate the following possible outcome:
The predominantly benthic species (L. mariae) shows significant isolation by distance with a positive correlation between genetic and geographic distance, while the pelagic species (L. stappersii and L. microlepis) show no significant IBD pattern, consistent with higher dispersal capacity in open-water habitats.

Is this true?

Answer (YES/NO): NO